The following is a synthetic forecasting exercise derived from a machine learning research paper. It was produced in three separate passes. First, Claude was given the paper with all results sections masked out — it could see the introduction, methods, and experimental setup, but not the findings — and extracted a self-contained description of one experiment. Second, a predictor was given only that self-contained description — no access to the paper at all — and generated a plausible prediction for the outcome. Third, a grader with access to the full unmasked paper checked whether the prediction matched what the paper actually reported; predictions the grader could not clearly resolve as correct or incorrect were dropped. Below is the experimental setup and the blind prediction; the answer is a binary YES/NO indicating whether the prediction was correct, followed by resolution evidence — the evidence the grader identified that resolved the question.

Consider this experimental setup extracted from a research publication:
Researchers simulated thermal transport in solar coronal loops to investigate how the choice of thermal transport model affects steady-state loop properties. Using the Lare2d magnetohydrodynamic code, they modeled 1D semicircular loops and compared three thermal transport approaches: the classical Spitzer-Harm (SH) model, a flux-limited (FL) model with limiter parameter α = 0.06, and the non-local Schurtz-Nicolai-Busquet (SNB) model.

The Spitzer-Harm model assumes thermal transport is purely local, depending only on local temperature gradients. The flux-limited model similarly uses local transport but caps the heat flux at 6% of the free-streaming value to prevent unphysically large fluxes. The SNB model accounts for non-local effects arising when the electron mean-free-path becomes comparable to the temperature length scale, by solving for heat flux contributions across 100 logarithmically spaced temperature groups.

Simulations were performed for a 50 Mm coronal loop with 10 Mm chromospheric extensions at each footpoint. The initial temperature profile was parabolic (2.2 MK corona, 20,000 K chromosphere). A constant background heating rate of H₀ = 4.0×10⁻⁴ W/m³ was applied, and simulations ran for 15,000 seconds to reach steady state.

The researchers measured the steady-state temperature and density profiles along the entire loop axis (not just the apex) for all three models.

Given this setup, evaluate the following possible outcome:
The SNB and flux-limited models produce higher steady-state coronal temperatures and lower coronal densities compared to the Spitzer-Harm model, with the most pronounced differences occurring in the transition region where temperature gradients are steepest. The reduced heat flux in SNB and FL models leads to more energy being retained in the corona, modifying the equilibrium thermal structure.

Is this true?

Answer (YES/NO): NO